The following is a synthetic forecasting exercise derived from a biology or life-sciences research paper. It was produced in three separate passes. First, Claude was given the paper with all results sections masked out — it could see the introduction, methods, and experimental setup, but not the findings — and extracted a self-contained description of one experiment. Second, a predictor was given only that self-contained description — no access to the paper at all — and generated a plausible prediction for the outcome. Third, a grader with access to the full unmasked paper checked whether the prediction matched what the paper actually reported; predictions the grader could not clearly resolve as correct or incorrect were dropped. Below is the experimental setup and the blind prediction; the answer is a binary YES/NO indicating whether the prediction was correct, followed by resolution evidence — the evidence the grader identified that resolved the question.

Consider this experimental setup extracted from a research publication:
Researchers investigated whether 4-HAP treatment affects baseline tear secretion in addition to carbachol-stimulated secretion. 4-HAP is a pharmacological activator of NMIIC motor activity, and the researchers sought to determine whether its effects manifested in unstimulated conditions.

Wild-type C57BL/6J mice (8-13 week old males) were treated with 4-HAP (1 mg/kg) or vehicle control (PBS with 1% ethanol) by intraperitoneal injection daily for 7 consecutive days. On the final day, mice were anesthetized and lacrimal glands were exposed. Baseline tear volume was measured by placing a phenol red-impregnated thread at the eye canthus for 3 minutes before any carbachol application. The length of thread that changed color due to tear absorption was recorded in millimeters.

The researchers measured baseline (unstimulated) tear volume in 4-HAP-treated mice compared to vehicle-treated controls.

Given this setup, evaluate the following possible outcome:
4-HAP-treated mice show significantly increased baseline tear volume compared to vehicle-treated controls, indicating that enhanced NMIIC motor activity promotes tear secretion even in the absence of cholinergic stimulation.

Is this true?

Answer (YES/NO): NO